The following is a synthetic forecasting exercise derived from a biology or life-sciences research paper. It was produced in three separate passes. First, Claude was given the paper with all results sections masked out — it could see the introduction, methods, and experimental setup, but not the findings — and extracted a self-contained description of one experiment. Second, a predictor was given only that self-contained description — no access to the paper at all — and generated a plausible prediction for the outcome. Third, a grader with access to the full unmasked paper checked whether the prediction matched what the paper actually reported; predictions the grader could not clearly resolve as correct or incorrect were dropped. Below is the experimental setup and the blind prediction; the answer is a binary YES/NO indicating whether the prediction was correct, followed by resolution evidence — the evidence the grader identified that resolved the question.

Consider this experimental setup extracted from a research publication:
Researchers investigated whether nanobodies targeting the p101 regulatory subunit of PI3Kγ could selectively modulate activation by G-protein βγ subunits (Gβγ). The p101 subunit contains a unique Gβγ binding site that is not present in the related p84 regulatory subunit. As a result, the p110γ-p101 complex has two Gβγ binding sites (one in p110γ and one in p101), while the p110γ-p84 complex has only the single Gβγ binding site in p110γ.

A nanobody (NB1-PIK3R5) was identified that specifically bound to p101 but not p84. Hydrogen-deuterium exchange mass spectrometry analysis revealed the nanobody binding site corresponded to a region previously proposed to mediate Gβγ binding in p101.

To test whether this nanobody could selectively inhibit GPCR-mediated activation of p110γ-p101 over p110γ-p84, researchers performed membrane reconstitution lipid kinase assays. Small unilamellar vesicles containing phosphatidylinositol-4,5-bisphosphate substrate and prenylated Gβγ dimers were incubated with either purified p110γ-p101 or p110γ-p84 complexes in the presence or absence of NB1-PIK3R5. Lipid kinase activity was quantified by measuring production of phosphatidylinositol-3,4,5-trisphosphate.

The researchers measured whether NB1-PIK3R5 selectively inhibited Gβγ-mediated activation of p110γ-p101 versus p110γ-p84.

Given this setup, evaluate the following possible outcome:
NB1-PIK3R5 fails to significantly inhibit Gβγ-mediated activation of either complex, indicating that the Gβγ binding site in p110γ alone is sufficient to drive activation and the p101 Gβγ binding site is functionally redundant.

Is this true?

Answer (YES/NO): NO